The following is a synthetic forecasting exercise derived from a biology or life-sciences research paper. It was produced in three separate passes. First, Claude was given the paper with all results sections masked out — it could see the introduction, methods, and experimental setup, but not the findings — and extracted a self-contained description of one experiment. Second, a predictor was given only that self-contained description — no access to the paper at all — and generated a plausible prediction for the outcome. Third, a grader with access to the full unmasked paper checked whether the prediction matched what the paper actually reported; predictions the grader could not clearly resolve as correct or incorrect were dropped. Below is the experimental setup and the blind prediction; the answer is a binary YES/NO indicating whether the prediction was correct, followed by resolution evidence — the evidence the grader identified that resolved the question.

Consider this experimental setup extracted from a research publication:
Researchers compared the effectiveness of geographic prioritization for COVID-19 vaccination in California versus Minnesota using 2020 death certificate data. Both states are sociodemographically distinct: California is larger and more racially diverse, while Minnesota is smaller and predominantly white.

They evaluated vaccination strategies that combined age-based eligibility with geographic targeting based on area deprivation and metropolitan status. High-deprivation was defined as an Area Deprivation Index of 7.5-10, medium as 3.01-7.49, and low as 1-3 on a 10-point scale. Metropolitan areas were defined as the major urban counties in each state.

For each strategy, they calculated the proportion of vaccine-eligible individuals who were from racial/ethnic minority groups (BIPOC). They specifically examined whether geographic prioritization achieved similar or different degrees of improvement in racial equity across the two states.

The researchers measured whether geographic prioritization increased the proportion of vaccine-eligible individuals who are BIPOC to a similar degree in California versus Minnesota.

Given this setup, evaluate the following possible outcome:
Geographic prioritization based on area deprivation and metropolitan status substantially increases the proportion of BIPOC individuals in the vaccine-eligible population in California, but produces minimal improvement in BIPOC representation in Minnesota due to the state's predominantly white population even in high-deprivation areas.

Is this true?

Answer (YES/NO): NO